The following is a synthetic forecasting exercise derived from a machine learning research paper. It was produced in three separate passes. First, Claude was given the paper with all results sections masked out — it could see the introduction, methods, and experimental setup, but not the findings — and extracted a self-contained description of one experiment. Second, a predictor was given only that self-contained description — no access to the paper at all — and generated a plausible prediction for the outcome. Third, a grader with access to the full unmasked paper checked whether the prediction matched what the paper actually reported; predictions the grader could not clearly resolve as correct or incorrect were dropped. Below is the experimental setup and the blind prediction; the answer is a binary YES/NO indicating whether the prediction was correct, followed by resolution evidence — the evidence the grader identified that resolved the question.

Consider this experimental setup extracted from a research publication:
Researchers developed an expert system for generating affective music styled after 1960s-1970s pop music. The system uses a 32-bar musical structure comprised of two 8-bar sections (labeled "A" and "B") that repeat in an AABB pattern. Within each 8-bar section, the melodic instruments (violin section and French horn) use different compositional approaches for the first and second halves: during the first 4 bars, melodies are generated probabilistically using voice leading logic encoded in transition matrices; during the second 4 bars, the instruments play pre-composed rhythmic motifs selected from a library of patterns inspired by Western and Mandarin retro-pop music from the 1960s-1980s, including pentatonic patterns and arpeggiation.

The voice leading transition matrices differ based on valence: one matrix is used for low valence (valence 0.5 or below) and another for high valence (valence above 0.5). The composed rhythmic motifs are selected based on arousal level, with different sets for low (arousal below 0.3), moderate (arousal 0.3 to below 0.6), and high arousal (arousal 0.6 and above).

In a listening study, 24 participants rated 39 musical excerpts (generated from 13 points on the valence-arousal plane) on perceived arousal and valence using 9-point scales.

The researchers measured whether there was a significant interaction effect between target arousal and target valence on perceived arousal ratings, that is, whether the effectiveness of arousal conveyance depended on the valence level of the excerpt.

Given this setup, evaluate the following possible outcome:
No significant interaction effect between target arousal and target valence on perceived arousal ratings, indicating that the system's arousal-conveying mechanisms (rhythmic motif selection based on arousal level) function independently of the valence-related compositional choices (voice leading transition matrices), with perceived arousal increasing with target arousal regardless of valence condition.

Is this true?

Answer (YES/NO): YES